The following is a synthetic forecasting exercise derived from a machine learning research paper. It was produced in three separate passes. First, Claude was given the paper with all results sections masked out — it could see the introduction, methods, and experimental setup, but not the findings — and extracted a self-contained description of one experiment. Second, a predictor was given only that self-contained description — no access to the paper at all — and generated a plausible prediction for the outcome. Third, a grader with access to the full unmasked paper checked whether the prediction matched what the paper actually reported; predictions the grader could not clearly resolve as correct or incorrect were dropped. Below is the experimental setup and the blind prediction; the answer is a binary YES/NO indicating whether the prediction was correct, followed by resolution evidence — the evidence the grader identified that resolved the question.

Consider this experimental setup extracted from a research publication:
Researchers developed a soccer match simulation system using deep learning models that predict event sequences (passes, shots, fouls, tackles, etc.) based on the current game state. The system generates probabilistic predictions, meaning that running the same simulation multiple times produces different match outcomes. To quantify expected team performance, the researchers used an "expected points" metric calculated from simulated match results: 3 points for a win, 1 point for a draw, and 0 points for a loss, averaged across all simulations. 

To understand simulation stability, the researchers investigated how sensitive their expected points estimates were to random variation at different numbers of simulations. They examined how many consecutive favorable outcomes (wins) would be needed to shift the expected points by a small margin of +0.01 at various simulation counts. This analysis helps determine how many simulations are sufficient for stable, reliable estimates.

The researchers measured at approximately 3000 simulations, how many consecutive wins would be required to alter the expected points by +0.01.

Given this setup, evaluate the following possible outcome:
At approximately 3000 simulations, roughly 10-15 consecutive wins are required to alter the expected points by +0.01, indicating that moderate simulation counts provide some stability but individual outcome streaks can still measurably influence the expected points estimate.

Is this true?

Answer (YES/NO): YES